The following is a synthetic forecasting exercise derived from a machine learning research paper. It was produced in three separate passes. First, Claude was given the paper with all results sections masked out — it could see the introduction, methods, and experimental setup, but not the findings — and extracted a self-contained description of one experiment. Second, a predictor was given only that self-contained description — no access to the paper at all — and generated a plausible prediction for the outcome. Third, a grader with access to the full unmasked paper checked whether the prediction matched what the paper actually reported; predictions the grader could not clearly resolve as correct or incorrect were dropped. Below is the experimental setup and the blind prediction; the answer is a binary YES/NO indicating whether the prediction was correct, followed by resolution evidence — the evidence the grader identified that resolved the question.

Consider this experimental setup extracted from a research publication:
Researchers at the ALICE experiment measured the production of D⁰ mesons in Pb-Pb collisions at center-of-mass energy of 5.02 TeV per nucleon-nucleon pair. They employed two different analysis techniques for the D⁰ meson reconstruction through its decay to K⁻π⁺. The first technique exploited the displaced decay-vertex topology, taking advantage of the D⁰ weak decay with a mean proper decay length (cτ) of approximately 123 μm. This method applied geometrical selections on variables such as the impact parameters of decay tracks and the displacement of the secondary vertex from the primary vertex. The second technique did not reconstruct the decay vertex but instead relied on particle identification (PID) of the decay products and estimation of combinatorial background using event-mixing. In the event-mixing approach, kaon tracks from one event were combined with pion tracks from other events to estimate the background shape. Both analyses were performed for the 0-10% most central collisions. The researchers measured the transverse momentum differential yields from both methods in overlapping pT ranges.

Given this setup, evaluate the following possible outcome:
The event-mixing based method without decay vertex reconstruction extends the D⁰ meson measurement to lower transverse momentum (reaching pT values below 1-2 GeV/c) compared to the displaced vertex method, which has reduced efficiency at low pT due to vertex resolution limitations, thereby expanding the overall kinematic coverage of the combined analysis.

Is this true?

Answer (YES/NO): YES